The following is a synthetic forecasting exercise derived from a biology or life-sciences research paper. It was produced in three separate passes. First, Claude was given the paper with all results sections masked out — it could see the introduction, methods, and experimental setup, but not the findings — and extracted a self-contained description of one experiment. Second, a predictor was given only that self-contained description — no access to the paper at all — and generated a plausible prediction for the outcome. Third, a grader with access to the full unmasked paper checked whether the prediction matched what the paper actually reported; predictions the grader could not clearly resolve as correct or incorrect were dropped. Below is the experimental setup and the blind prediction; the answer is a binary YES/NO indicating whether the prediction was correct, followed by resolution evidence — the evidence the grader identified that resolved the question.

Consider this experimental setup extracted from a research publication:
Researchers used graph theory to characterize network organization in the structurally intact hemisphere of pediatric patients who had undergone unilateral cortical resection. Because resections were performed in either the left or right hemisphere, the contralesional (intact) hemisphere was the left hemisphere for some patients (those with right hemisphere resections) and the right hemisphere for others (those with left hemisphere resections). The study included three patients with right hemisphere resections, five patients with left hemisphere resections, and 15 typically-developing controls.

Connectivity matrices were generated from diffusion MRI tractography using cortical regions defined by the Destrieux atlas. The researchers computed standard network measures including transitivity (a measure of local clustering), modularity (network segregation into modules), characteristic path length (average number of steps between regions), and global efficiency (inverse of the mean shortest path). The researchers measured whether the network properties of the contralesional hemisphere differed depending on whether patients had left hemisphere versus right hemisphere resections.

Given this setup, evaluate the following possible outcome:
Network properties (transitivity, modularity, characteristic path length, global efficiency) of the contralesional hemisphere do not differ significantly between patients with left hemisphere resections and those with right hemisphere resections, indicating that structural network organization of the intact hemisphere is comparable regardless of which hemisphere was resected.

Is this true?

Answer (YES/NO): NO